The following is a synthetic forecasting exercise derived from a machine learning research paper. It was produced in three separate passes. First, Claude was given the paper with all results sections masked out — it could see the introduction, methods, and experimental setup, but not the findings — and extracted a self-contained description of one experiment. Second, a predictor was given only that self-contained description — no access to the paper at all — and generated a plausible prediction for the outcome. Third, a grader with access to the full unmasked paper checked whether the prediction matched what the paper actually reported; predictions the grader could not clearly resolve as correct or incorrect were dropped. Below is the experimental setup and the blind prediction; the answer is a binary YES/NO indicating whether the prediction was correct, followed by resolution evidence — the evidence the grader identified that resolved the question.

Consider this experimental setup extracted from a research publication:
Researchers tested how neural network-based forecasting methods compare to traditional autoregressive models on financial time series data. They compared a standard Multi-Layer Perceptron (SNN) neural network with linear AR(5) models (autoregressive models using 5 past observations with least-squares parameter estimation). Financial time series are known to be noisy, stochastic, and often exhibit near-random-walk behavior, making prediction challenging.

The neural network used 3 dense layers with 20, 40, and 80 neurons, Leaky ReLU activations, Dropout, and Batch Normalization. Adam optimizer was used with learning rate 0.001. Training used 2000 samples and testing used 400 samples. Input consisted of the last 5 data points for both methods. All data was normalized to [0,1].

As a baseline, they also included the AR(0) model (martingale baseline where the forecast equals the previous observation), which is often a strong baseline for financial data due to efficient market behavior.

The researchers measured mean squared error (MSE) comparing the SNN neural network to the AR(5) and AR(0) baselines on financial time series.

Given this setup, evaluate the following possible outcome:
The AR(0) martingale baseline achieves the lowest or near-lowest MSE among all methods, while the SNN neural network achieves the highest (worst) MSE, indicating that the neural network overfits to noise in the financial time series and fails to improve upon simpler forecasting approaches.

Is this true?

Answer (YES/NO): NO